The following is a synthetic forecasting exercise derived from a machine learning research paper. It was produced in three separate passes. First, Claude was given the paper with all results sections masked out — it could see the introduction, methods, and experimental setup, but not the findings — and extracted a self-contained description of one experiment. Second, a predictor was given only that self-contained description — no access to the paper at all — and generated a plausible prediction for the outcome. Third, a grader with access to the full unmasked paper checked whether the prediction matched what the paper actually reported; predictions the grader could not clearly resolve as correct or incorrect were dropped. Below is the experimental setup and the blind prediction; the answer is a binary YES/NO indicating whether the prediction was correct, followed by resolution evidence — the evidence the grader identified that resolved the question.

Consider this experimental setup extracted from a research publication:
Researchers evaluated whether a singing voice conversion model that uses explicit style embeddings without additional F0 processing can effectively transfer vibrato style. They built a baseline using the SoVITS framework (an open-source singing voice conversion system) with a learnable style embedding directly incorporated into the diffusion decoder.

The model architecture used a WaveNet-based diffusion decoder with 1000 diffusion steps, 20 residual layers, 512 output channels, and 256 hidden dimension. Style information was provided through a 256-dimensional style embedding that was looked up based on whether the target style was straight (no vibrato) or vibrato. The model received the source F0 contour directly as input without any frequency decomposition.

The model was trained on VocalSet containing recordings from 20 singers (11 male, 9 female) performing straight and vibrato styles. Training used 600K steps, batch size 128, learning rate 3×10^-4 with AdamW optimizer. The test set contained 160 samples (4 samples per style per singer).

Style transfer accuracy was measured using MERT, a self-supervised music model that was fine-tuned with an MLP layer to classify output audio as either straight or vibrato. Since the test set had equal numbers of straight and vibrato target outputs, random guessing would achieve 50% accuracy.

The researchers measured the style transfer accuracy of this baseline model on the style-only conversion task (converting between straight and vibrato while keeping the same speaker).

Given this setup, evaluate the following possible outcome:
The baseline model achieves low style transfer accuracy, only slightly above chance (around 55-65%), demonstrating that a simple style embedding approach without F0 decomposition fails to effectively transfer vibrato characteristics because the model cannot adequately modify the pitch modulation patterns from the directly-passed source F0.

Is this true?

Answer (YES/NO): NO